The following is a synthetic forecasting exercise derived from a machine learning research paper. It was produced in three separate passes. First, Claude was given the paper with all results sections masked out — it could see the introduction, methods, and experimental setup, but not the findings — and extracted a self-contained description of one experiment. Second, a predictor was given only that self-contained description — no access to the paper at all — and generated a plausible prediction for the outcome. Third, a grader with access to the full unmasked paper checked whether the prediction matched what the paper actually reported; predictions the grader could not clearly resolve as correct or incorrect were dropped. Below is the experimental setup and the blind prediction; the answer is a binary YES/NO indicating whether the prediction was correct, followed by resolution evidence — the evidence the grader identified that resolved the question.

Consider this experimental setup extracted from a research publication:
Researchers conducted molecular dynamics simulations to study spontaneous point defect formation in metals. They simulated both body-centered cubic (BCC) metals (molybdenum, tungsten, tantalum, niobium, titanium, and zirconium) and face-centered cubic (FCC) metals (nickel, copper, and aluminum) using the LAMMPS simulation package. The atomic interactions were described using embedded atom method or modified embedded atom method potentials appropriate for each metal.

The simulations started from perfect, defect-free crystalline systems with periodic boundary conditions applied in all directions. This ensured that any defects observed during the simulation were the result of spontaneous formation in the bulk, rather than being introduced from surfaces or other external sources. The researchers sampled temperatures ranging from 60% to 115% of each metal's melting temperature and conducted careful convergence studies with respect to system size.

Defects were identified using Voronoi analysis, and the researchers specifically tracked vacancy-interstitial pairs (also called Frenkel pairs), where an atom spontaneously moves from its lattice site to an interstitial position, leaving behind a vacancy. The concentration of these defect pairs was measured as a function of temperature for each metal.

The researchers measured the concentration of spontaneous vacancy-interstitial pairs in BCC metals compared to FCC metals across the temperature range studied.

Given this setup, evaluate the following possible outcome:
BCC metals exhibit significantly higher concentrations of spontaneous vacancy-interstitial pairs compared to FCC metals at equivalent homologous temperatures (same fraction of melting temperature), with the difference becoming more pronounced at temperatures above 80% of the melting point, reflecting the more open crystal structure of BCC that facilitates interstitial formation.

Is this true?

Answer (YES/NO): NO